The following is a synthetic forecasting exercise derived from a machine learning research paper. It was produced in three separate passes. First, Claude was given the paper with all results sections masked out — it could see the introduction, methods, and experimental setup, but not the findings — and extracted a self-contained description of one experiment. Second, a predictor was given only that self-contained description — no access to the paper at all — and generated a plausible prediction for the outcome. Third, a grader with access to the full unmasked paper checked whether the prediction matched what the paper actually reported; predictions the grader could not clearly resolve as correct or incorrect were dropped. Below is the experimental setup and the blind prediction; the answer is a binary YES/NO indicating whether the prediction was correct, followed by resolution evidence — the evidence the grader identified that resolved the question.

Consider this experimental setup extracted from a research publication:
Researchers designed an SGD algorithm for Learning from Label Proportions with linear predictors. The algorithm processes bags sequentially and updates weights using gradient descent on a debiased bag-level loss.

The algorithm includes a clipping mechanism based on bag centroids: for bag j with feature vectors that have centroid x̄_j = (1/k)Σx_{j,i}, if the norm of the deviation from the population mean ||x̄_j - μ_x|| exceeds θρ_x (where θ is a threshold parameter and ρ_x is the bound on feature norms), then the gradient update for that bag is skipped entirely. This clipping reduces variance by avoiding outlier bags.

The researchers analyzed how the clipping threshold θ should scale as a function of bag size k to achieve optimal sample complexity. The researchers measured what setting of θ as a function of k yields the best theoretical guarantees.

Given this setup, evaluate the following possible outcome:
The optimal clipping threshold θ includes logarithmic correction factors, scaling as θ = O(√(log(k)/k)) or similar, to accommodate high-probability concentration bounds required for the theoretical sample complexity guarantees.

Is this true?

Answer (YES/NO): YES